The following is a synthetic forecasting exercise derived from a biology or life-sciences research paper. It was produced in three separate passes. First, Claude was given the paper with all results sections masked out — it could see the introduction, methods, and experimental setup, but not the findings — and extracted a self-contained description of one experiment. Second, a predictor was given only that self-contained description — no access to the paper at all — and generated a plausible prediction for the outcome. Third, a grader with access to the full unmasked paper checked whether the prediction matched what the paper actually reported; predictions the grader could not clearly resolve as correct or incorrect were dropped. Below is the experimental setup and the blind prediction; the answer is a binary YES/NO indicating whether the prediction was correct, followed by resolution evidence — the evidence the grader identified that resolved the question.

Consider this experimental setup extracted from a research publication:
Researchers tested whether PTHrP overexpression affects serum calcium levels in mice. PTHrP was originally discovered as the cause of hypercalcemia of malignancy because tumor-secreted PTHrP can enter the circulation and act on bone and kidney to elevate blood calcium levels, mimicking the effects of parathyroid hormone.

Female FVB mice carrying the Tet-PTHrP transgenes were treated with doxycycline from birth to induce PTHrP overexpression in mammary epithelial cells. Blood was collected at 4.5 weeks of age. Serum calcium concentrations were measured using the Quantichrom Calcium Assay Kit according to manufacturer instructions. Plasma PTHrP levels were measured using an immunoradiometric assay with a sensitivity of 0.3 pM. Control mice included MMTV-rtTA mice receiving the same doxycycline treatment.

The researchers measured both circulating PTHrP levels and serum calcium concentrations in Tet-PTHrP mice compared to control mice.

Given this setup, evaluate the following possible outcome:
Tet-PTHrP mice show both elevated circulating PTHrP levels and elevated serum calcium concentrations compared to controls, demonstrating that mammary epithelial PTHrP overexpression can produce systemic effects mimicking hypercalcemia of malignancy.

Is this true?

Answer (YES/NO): YES